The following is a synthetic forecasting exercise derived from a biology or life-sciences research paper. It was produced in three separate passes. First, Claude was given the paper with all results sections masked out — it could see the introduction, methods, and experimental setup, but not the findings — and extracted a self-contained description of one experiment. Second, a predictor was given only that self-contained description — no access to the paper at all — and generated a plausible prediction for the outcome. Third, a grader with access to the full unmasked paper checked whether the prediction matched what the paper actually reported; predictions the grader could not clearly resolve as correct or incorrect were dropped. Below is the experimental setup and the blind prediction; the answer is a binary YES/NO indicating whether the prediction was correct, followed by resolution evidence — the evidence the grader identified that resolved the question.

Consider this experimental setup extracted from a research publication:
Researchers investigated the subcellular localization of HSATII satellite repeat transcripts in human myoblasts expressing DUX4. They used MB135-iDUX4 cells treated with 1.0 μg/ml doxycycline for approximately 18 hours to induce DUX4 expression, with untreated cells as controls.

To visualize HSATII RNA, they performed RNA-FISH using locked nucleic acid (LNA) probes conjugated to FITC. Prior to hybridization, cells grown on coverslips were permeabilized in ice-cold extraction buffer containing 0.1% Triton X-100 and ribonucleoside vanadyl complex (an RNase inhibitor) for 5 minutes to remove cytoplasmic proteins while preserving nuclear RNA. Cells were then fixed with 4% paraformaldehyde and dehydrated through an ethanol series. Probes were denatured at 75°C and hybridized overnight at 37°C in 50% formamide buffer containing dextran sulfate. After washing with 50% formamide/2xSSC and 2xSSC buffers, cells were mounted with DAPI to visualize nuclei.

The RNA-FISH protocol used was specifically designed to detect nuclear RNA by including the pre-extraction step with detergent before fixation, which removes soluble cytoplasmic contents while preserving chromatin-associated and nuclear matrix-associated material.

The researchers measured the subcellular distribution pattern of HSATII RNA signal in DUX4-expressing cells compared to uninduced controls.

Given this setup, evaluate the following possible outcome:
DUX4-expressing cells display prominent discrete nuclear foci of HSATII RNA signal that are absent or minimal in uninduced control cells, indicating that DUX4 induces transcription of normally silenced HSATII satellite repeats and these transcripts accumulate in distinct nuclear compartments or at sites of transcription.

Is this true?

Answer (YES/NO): YES